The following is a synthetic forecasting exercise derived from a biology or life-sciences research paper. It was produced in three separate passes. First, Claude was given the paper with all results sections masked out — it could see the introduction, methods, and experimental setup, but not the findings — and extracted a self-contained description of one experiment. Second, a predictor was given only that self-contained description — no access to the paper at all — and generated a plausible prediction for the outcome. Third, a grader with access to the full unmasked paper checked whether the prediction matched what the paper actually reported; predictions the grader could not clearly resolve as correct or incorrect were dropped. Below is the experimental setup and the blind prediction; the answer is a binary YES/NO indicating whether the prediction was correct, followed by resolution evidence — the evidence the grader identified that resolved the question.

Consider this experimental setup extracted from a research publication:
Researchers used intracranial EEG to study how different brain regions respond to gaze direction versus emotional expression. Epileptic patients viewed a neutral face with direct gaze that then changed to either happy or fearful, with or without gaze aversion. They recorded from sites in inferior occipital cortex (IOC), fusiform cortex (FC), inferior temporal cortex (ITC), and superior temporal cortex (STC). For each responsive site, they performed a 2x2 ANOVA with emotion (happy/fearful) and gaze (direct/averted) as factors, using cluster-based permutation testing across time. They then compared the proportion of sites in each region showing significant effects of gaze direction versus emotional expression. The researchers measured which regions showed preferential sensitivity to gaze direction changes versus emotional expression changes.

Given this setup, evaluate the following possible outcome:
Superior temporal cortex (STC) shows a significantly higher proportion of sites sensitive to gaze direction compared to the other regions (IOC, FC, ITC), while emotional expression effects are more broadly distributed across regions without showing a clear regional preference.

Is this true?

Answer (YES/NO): NO